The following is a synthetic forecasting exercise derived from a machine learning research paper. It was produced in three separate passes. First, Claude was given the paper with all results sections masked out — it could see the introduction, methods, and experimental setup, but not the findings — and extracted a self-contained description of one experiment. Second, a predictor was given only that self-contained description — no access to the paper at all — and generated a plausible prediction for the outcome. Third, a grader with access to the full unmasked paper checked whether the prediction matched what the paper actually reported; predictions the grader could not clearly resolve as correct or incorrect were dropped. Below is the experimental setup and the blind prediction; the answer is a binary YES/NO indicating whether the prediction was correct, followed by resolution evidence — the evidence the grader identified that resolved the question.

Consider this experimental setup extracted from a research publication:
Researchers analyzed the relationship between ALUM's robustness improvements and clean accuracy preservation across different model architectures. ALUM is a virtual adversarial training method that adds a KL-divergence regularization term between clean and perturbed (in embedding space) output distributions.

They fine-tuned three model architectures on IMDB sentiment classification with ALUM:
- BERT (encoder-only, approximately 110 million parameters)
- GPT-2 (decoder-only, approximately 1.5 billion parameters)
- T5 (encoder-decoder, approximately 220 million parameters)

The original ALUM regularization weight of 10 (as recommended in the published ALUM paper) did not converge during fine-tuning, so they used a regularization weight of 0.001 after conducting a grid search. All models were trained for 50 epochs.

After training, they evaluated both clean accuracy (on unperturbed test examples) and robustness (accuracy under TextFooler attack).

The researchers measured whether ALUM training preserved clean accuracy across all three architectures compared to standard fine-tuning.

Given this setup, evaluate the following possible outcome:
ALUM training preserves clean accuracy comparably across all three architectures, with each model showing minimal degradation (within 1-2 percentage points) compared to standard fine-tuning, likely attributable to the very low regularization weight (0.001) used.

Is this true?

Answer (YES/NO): NO